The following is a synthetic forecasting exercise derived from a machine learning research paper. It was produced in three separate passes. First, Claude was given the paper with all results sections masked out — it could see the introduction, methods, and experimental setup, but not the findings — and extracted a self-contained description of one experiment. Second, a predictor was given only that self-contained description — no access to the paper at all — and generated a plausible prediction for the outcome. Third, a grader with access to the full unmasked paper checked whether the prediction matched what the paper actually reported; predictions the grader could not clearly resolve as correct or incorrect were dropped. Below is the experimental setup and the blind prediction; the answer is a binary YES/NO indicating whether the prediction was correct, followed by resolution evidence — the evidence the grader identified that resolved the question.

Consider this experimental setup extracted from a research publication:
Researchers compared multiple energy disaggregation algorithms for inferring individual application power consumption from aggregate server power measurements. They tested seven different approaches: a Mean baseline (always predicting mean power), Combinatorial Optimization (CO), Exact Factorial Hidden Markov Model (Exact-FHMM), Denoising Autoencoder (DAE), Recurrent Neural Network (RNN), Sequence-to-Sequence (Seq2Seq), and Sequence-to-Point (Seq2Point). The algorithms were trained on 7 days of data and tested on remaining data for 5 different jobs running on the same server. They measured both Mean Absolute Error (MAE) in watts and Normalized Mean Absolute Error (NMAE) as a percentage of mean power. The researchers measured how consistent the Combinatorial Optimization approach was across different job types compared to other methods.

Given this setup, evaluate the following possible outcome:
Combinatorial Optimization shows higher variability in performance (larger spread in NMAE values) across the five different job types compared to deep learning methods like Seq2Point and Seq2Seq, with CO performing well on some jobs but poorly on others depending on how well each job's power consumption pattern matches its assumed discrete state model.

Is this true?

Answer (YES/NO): NO